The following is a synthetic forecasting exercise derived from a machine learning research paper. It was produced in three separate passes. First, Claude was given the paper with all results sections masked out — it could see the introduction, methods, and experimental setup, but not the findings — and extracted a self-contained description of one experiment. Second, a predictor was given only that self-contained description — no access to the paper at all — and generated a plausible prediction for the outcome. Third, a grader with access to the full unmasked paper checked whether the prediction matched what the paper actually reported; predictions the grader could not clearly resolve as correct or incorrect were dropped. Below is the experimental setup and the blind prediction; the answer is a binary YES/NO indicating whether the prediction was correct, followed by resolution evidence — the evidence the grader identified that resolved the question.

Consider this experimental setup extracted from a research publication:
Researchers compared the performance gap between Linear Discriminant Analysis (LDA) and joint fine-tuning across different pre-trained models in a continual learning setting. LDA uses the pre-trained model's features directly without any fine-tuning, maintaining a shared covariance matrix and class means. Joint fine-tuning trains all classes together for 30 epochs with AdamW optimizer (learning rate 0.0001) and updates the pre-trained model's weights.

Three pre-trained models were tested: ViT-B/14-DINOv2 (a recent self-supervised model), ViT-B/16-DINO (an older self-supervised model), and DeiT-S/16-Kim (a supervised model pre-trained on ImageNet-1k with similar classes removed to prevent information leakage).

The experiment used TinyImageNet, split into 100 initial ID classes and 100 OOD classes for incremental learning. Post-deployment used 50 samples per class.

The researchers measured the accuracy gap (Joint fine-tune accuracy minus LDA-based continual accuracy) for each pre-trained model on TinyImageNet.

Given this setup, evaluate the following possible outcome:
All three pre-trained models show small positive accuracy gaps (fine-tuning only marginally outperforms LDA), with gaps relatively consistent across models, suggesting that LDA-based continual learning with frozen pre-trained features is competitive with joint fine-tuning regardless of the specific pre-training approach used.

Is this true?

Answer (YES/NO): NO